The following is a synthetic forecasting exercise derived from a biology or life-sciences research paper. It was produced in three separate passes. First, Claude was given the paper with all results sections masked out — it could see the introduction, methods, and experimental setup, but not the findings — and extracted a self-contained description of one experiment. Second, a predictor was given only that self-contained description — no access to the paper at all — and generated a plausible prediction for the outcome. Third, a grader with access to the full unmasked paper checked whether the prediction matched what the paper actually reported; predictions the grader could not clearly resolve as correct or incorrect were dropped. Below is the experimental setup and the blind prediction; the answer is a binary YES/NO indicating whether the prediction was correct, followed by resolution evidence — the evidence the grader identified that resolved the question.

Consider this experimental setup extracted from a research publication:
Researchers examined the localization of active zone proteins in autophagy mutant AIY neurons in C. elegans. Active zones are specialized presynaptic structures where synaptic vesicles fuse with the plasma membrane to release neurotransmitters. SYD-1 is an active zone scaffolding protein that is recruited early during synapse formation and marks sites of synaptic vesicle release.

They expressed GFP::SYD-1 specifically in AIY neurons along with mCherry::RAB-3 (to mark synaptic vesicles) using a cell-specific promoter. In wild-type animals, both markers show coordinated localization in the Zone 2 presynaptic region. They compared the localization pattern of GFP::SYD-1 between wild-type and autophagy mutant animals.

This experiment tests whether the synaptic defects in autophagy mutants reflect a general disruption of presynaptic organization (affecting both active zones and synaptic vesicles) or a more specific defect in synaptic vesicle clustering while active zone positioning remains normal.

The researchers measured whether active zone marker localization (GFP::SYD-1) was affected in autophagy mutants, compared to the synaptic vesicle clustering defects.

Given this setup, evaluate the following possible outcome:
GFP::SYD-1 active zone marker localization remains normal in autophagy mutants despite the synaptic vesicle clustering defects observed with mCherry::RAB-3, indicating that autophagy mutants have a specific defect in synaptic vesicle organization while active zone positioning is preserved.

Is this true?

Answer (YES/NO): NO